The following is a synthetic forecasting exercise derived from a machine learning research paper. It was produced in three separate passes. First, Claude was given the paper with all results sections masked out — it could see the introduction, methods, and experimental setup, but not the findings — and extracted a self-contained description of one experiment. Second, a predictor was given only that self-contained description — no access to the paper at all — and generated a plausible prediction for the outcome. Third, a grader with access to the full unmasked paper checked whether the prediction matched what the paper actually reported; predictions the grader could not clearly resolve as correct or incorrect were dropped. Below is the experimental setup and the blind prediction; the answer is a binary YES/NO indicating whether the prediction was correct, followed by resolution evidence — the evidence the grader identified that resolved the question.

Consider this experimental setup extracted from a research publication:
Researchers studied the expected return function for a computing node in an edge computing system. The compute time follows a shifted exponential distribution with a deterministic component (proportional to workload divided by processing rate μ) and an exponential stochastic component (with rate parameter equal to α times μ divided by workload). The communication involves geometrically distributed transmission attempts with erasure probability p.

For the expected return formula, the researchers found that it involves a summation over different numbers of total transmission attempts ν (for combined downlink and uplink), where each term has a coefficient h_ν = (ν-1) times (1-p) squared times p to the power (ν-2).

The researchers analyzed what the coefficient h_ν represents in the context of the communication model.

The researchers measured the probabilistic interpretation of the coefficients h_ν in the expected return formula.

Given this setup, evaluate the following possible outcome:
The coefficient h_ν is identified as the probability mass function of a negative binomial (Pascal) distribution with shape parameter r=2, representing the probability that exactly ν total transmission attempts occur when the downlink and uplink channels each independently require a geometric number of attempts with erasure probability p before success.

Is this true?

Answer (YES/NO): NO